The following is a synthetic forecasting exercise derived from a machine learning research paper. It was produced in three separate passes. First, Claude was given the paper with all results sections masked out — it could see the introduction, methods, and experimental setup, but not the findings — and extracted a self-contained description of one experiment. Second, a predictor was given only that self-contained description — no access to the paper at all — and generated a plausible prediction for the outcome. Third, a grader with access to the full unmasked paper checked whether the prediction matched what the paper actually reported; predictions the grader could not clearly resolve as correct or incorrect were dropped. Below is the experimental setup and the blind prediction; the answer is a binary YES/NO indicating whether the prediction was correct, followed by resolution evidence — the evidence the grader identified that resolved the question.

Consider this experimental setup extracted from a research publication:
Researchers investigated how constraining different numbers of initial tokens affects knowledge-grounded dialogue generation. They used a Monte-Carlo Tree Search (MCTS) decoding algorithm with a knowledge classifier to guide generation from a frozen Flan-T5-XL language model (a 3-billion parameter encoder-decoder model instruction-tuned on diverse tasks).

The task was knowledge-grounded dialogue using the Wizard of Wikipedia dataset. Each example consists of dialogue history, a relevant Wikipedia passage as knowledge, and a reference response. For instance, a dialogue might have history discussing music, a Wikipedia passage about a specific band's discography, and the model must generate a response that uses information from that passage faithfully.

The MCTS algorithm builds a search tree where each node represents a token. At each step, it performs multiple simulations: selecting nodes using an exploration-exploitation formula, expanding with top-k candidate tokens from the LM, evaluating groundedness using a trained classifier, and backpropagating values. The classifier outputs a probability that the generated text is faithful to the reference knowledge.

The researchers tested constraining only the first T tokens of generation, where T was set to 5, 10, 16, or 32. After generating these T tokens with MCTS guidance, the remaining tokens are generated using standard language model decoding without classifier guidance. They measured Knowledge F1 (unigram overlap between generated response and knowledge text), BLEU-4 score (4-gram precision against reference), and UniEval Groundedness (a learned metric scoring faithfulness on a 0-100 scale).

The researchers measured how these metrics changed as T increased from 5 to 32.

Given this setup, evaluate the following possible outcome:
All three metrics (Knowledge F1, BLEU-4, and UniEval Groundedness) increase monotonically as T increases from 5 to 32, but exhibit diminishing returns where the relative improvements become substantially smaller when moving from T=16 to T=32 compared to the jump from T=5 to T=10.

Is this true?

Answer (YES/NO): NO